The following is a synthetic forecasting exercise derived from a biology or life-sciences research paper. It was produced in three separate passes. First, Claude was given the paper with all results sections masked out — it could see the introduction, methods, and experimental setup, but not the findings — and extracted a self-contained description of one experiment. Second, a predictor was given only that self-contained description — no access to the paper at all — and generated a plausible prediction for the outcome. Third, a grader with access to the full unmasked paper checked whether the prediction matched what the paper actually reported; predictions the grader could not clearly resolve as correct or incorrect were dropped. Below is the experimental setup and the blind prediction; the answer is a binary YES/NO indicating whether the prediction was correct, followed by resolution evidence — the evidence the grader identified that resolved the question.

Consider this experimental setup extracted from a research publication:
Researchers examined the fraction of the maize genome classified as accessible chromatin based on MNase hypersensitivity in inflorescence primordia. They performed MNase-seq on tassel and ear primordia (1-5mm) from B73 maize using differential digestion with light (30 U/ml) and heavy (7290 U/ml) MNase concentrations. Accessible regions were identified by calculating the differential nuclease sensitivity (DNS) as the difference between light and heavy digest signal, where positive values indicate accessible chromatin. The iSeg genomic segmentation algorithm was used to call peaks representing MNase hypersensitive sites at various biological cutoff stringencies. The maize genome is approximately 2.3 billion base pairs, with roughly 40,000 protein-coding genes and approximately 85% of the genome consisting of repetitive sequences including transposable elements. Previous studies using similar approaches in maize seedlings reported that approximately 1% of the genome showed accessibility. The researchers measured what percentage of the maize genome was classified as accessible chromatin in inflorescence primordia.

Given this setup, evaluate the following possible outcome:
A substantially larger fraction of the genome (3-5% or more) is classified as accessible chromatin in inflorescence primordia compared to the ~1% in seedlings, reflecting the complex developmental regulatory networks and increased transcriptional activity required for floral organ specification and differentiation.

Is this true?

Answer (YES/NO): NO